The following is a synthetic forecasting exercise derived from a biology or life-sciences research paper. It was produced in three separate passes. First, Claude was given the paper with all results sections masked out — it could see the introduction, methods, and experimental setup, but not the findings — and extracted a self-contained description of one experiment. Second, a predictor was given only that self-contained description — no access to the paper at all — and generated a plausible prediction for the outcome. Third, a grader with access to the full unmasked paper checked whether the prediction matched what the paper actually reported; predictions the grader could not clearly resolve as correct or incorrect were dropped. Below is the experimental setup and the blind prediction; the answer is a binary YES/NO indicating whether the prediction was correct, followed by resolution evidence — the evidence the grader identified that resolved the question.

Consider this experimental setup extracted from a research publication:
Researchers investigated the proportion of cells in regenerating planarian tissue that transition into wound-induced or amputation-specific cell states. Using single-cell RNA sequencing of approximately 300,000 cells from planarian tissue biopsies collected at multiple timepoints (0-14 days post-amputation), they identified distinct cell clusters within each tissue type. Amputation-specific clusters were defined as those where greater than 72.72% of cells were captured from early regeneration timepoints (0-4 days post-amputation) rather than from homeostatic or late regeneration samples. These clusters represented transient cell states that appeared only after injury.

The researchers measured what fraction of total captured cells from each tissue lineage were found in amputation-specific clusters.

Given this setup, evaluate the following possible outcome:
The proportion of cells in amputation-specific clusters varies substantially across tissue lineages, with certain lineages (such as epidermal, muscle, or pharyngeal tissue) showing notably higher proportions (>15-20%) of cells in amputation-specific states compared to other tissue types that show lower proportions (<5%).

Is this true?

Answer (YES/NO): NO